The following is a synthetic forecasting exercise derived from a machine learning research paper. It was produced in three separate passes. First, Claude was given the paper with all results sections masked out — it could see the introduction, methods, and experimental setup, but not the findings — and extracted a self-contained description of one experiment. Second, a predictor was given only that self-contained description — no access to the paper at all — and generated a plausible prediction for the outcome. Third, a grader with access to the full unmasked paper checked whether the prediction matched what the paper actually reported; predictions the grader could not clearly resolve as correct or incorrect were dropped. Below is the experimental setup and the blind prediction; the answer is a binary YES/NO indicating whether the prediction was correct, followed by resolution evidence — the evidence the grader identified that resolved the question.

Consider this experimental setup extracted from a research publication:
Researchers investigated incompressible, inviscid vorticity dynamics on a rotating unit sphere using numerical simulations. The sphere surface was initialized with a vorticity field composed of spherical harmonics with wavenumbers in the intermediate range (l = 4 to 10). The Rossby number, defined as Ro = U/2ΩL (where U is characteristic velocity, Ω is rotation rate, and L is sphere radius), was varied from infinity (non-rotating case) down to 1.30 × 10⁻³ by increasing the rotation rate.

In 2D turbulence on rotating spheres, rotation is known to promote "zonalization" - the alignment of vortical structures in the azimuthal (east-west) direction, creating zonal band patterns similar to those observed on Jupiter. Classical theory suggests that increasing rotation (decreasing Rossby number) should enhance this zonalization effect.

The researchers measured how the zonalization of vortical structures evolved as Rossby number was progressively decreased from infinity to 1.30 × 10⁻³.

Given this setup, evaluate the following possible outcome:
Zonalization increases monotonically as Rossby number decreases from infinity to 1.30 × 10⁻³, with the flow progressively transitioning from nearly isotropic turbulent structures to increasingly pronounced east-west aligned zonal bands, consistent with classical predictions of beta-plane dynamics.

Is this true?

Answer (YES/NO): NO